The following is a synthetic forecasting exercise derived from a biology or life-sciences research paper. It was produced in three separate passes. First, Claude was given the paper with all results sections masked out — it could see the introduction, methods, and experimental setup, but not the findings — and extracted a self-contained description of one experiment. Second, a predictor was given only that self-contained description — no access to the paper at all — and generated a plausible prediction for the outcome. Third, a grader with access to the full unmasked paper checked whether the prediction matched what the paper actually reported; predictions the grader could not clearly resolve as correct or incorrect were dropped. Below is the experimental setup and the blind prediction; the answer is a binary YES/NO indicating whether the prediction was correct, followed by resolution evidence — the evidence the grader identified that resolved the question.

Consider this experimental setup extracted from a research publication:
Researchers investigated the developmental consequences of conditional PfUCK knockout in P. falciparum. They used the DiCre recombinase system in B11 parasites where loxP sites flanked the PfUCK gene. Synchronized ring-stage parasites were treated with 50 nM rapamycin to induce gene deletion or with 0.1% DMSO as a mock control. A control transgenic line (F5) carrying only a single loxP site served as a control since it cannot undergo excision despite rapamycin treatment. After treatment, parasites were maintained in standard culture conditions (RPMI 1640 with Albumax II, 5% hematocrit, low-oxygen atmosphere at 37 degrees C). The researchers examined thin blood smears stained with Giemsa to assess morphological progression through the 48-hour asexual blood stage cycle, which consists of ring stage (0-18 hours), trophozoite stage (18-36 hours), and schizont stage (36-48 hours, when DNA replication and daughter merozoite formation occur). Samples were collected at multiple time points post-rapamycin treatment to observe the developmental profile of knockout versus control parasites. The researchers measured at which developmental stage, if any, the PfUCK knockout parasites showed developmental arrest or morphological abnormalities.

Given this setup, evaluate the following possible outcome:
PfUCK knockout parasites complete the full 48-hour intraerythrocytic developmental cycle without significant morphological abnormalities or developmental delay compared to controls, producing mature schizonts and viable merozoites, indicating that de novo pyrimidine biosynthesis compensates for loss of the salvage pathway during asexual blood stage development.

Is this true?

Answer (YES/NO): NO